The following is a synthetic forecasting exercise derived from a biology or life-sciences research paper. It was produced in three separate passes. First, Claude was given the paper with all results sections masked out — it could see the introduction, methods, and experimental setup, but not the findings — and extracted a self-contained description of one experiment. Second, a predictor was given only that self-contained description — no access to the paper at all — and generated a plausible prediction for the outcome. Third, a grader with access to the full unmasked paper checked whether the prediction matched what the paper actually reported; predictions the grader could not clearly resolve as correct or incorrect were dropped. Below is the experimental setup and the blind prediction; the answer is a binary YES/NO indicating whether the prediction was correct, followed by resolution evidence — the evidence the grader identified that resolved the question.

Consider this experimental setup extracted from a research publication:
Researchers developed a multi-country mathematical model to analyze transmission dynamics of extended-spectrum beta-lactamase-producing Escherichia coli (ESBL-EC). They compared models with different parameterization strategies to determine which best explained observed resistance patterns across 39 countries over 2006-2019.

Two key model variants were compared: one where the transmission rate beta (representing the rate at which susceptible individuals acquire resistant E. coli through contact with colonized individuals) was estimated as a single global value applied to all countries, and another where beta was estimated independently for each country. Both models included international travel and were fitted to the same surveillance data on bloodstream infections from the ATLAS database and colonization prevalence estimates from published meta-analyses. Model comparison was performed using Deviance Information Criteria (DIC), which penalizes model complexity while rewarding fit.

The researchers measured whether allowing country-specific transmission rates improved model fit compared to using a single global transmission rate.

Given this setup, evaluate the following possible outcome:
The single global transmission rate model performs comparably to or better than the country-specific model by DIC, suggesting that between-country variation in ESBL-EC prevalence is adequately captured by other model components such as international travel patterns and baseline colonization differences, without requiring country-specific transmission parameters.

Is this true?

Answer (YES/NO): NO